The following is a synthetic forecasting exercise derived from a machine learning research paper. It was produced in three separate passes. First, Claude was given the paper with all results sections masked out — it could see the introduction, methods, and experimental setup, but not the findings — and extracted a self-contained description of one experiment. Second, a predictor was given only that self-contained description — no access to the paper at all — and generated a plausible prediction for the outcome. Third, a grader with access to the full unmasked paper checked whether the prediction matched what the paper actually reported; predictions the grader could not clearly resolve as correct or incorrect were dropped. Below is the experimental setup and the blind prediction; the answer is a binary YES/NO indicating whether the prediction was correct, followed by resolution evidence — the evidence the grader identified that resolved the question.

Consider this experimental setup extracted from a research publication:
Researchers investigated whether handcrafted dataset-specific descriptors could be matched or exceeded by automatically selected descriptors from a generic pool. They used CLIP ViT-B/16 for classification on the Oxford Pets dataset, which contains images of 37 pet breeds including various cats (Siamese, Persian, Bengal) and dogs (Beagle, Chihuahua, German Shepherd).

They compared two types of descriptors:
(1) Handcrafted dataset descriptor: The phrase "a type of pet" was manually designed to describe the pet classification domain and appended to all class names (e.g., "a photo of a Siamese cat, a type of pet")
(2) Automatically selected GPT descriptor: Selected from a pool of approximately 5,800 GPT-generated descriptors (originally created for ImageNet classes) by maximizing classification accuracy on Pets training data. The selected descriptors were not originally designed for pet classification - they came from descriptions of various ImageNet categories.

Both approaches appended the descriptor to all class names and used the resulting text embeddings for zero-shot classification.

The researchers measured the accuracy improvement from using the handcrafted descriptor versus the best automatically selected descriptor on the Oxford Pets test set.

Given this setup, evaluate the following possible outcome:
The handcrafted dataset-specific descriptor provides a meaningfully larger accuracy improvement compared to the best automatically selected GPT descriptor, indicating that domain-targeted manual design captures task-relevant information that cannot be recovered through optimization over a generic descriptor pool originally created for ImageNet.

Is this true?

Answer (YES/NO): NO